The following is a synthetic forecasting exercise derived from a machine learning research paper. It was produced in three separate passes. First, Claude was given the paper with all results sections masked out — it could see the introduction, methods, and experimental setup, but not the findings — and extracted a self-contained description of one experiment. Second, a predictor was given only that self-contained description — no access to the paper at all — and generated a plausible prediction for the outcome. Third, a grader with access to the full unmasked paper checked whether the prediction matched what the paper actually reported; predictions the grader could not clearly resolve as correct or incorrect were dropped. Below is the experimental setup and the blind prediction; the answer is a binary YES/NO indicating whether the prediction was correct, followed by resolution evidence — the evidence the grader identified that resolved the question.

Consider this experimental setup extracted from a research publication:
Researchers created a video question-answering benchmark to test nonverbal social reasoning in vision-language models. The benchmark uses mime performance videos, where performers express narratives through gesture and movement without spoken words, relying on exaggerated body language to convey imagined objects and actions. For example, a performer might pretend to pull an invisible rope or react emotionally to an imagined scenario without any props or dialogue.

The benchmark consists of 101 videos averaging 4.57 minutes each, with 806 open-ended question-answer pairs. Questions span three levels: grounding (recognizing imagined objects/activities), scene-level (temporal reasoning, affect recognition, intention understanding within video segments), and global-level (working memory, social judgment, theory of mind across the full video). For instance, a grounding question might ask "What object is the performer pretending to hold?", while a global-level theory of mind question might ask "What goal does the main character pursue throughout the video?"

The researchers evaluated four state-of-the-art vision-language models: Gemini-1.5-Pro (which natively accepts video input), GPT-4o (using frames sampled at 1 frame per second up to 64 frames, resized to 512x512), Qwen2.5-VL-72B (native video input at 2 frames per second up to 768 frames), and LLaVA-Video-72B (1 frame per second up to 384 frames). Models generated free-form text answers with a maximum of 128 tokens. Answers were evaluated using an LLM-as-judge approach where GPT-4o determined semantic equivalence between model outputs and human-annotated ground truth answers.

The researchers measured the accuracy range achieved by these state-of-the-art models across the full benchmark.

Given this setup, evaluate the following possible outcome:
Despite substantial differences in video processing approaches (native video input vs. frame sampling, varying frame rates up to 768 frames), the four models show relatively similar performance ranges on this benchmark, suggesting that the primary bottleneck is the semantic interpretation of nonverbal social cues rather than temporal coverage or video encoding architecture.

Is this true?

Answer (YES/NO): NO